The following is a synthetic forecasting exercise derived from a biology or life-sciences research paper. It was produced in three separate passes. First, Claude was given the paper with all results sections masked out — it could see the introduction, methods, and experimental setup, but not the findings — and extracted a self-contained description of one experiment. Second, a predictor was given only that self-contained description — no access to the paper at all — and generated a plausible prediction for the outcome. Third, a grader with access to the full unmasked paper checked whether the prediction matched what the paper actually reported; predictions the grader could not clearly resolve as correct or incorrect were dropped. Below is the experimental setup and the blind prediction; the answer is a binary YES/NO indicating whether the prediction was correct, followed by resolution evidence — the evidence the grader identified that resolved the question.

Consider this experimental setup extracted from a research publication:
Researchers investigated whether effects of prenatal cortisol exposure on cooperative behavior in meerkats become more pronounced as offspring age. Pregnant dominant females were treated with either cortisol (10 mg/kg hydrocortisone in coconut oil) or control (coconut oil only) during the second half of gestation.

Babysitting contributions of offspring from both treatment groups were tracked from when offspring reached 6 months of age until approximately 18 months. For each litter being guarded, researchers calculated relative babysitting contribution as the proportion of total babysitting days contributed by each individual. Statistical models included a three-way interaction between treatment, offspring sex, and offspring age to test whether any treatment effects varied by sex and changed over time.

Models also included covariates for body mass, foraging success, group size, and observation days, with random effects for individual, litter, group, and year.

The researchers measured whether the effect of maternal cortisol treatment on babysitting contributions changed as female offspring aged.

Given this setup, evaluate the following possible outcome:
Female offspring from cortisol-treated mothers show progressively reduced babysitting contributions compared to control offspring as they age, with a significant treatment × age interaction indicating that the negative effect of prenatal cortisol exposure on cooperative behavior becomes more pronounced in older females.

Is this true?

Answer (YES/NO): NO